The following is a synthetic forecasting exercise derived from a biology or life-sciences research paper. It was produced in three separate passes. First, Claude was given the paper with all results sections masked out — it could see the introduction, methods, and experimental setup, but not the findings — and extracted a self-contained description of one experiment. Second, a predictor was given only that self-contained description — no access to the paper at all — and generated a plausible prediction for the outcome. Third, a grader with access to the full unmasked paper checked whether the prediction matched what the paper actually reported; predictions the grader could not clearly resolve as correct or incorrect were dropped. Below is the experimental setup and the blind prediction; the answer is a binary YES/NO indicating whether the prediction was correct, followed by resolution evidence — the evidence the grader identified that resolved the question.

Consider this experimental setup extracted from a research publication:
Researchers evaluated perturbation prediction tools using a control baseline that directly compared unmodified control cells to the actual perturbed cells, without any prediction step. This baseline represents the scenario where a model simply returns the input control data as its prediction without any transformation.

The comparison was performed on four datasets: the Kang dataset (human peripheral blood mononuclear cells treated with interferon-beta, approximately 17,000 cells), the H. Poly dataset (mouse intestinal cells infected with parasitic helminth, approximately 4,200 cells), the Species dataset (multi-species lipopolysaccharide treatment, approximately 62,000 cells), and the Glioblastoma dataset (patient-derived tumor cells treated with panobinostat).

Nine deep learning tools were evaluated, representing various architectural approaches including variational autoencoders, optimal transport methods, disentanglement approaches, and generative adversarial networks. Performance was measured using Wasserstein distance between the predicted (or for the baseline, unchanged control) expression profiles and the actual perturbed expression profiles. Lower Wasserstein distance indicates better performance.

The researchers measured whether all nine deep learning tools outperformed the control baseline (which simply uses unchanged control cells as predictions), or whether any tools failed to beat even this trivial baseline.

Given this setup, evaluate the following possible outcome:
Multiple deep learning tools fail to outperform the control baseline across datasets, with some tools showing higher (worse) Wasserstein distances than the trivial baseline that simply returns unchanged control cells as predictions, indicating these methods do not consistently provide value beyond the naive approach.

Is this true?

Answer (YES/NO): YES